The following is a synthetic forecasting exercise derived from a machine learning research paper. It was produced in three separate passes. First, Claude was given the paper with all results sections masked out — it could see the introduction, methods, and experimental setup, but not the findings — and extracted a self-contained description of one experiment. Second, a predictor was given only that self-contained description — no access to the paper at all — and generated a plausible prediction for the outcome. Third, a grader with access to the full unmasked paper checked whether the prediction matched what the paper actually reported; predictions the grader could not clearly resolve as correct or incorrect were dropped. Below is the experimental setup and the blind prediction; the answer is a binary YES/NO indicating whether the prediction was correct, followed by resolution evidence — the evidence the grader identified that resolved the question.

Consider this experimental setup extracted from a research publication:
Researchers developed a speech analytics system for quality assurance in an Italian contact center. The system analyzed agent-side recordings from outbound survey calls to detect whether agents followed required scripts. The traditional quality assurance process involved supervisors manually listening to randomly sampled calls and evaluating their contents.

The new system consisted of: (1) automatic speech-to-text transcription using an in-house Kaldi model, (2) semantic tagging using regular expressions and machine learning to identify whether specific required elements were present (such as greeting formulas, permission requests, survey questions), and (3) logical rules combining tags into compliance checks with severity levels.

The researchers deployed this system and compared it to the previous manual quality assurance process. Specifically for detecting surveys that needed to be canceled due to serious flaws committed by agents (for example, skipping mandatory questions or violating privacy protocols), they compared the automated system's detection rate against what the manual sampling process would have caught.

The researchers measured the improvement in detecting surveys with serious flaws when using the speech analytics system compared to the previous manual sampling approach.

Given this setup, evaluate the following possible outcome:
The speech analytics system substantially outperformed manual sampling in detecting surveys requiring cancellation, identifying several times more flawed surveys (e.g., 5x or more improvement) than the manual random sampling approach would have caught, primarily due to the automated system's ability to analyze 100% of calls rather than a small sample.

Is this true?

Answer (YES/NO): NO